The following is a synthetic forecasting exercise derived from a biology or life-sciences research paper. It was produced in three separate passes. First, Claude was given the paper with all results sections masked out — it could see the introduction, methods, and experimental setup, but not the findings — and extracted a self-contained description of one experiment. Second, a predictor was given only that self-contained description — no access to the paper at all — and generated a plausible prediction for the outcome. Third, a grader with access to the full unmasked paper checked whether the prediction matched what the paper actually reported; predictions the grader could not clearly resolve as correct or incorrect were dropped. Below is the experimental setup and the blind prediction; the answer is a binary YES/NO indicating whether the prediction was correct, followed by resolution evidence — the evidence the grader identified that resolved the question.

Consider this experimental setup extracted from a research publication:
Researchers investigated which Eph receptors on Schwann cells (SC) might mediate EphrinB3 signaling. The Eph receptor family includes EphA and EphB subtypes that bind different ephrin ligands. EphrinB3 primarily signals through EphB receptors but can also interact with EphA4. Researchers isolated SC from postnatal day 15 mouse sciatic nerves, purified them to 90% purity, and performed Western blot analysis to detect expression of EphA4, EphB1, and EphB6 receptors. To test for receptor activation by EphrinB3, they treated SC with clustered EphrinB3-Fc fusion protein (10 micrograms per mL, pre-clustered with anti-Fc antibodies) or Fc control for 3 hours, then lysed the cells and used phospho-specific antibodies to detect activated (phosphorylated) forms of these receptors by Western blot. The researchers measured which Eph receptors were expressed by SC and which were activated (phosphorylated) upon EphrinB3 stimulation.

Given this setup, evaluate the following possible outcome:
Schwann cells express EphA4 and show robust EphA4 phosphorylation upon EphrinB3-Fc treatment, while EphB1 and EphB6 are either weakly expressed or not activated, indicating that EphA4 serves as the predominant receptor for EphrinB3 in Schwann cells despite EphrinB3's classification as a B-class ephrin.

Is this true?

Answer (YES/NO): NO